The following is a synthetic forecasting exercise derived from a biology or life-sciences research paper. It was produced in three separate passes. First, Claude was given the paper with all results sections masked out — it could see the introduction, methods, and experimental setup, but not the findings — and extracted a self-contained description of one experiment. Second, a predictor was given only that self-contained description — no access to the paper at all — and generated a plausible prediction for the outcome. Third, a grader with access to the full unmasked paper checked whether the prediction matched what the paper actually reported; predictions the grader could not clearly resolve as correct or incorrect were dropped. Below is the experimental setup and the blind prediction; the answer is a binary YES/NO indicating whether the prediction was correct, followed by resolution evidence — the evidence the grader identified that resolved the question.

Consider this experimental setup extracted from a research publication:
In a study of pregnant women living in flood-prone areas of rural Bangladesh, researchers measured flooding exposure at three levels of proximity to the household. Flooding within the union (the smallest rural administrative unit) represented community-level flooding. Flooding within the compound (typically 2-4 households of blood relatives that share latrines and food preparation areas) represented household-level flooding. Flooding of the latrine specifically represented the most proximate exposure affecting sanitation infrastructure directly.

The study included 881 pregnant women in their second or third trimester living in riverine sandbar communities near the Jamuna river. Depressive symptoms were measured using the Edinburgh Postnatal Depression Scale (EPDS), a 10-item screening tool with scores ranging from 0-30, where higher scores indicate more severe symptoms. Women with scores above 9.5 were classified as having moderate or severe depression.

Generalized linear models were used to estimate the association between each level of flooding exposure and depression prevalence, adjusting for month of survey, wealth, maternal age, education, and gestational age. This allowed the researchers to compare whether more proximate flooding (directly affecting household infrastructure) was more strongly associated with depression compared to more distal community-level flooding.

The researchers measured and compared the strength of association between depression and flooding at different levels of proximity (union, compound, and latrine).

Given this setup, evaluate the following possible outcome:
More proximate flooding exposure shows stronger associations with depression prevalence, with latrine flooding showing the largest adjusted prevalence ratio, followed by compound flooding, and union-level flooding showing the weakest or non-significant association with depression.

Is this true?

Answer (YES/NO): YES